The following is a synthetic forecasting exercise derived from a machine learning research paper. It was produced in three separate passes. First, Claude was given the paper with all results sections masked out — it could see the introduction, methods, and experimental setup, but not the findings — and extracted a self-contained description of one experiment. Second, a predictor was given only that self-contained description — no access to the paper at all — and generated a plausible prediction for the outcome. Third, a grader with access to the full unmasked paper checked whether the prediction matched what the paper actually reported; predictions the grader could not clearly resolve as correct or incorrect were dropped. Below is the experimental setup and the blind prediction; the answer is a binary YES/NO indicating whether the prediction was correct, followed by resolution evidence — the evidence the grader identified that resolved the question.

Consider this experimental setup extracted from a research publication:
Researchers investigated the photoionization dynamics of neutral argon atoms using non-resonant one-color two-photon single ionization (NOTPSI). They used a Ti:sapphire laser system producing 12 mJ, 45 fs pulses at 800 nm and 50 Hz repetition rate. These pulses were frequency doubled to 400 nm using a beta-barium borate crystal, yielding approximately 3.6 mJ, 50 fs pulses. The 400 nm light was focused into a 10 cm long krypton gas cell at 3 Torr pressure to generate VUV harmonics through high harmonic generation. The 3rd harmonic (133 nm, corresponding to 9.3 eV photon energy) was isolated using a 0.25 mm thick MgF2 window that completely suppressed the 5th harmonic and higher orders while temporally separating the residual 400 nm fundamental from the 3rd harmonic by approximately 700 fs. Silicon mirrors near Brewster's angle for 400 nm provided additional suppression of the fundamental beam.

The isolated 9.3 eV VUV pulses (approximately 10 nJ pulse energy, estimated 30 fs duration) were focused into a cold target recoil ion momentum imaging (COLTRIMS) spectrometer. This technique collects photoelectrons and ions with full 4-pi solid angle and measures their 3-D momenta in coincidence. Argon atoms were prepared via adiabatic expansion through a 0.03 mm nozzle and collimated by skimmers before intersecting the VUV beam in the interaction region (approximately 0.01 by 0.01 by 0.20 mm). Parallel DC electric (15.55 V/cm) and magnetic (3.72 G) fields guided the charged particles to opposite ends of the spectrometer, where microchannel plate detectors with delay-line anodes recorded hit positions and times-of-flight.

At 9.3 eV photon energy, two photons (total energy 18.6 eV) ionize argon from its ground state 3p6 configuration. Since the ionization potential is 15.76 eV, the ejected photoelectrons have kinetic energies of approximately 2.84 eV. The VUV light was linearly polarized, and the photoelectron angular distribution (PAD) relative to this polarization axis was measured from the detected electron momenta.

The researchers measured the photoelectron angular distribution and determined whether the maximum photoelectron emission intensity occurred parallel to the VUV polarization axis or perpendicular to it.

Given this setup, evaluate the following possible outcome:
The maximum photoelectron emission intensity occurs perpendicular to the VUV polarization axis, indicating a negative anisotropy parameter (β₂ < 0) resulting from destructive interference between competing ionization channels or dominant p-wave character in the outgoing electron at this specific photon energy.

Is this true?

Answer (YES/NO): YES